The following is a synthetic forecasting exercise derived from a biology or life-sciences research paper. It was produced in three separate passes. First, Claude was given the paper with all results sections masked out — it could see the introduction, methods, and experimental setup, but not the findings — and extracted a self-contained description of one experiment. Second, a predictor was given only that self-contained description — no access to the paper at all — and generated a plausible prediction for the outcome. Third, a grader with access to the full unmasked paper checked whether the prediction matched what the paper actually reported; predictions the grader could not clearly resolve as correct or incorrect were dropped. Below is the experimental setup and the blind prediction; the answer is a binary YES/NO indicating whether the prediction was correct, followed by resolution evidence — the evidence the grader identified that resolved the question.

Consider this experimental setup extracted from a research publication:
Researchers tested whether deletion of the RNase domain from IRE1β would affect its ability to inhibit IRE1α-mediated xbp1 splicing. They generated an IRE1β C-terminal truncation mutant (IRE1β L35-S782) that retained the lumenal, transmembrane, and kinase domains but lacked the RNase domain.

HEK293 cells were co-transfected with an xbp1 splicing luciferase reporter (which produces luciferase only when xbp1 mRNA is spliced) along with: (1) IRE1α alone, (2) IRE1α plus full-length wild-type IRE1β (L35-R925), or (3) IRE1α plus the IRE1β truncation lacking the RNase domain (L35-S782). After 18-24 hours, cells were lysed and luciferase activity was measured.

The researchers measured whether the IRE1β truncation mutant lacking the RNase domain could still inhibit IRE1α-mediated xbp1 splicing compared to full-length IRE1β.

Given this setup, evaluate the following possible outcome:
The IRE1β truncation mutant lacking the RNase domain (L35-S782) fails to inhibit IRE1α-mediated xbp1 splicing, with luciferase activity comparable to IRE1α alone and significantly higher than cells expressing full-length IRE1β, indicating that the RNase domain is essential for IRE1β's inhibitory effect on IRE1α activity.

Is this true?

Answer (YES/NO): NO